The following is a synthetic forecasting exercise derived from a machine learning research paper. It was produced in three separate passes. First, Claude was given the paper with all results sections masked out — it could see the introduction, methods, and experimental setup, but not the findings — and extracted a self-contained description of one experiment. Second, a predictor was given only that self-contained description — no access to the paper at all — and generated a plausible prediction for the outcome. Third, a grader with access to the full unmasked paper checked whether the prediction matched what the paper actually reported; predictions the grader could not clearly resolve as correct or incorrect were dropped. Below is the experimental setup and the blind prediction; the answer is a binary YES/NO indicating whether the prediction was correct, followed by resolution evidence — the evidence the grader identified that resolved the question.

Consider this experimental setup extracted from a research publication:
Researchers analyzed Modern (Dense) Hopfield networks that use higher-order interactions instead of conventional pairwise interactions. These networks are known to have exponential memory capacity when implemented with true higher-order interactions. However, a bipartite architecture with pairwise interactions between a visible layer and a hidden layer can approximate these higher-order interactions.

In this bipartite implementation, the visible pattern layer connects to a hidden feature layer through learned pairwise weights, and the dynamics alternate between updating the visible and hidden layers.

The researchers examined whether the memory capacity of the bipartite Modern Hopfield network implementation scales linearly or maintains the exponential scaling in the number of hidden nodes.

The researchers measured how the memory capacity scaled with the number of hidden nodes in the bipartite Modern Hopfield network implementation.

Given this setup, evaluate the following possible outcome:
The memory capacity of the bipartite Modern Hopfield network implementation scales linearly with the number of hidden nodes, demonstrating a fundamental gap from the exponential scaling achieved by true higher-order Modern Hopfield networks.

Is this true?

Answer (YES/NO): YES